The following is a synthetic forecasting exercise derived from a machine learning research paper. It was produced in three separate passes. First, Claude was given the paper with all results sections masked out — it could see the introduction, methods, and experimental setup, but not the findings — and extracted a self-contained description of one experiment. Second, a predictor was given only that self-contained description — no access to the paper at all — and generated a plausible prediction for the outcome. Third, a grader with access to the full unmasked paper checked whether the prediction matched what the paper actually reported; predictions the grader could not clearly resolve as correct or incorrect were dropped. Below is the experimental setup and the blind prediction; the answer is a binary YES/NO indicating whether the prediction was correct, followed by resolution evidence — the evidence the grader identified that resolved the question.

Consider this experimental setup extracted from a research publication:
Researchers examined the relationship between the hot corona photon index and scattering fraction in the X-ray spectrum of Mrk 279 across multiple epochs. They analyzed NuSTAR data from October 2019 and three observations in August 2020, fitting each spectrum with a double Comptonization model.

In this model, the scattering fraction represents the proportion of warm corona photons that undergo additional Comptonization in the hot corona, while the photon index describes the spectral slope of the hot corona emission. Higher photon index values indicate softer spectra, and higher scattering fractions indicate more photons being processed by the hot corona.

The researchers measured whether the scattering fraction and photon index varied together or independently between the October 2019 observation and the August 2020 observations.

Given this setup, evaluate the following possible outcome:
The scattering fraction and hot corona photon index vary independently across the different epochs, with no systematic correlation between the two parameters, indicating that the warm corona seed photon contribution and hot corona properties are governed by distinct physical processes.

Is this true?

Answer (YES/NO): NO